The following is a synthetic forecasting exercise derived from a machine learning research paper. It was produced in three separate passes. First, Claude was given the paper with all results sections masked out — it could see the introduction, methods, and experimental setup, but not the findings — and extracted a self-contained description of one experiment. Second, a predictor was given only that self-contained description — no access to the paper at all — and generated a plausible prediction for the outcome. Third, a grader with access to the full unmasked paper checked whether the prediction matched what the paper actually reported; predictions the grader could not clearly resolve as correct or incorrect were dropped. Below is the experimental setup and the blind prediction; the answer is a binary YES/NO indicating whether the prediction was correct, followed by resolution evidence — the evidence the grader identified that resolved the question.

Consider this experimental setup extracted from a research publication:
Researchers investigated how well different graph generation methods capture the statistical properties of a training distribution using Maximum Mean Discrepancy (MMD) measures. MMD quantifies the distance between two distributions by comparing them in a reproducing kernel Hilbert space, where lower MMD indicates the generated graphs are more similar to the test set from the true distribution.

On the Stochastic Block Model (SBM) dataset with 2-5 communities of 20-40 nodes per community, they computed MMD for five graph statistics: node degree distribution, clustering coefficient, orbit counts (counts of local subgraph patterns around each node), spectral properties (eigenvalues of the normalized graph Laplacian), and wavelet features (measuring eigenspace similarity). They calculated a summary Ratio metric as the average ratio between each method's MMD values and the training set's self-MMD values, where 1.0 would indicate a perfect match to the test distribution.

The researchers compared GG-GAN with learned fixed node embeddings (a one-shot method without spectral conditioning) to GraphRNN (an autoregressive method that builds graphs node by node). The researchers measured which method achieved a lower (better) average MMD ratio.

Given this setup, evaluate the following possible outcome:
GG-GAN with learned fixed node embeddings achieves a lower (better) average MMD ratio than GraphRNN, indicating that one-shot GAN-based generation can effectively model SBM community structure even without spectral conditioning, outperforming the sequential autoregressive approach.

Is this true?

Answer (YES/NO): YES